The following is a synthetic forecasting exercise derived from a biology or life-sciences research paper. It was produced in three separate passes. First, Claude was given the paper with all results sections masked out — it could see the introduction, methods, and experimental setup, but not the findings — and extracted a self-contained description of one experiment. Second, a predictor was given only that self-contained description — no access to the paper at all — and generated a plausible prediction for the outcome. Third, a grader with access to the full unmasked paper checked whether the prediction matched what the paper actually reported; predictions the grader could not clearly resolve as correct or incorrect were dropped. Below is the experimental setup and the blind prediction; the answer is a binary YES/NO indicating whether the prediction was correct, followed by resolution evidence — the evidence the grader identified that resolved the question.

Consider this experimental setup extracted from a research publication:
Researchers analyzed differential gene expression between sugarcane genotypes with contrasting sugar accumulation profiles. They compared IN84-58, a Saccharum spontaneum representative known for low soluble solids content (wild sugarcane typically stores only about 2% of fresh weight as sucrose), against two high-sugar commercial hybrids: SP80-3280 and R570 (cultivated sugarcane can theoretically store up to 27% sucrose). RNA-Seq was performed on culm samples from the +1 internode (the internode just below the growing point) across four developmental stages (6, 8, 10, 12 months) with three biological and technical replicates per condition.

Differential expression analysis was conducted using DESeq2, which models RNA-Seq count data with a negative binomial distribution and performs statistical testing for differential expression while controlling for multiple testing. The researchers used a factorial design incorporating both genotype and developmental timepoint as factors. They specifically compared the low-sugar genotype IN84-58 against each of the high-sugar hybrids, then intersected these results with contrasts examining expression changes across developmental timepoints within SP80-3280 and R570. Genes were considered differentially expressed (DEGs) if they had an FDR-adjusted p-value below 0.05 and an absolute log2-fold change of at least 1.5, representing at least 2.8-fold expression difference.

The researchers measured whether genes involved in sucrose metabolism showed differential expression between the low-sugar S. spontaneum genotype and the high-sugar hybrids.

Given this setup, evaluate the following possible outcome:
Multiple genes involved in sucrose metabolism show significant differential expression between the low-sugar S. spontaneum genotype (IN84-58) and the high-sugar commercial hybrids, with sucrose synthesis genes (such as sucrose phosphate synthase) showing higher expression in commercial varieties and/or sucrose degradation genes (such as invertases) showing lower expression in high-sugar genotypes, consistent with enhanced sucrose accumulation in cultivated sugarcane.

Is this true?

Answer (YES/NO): NO